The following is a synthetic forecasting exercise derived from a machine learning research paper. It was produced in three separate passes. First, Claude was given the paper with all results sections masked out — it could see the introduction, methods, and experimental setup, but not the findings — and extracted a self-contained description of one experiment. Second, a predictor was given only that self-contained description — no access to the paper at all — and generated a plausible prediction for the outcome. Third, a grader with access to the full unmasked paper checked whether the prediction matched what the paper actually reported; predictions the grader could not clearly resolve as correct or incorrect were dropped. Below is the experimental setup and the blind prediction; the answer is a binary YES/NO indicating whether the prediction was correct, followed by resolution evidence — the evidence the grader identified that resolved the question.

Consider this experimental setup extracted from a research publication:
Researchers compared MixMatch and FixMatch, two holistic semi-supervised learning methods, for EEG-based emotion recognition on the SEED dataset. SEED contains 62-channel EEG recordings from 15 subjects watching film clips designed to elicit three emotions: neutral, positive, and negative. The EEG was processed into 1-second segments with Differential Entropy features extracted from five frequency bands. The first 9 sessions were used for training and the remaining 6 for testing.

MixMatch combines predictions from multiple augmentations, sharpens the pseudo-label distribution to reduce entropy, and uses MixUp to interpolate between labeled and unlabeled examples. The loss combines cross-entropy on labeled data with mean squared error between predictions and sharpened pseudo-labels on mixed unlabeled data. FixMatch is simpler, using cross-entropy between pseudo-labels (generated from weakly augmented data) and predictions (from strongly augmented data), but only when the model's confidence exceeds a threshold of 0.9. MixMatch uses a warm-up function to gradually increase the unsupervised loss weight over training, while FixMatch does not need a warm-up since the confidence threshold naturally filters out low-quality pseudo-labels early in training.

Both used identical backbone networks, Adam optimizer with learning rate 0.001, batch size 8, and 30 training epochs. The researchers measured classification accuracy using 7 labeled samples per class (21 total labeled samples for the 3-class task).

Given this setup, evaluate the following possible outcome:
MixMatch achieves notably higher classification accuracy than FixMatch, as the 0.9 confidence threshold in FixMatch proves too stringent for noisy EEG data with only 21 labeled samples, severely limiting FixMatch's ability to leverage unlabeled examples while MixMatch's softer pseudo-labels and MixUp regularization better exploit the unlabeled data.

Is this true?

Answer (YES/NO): YES